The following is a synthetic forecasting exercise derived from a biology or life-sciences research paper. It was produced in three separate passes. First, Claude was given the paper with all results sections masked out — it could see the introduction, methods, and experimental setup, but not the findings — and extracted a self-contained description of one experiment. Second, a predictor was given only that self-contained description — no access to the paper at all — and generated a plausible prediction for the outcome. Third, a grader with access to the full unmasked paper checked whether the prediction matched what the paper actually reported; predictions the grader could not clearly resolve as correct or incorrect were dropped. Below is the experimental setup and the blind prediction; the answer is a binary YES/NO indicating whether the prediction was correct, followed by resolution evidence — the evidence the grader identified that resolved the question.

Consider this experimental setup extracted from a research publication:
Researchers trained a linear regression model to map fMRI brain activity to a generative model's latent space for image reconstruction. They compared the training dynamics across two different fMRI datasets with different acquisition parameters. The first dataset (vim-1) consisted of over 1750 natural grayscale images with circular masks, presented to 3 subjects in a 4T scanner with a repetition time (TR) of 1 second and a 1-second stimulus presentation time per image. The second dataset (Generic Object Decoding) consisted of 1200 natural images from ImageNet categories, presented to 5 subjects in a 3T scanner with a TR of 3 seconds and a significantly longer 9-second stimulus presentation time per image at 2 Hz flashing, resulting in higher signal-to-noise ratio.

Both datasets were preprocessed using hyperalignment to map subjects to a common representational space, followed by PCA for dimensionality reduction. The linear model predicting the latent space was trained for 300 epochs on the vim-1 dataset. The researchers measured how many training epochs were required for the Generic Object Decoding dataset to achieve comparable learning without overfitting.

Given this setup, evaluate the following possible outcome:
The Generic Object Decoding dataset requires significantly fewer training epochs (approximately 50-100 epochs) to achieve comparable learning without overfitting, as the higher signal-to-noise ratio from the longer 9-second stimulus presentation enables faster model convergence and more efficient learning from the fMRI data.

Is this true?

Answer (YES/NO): YES